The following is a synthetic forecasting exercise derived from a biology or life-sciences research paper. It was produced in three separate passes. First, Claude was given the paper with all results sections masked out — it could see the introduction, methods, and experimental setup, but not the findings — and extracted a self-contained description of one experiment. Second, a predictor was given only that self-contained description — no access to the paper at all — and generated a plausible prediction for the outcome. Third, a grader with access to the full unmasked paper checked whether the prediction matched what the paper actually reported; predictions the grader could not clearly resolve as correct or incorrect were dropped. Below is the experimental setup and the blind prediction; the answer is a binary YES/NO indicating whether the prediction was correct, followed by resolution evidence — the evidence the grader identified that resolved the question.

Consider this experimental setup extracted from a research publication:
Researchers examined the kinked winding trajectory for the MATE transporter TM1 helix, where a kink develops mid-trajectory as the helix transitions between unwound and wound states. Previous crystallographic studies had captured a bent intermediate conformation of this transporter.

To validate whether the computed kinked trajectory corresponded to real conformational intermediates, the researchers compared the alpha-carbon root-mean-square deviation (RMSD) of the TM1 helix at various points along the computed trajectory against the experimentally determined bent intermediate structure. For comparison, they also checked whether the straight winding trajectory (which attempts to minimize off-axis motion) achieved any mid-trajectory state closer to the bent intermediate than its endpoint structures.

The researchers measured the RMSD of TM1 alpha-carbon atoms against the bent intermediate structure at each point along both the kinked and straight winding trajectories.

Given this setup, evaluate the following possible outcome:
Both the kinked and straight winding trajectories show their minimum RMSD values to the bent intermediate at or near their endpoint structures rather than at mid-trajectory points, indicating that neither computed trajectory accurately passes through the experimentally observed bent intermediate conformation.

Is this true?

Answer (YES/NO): NO